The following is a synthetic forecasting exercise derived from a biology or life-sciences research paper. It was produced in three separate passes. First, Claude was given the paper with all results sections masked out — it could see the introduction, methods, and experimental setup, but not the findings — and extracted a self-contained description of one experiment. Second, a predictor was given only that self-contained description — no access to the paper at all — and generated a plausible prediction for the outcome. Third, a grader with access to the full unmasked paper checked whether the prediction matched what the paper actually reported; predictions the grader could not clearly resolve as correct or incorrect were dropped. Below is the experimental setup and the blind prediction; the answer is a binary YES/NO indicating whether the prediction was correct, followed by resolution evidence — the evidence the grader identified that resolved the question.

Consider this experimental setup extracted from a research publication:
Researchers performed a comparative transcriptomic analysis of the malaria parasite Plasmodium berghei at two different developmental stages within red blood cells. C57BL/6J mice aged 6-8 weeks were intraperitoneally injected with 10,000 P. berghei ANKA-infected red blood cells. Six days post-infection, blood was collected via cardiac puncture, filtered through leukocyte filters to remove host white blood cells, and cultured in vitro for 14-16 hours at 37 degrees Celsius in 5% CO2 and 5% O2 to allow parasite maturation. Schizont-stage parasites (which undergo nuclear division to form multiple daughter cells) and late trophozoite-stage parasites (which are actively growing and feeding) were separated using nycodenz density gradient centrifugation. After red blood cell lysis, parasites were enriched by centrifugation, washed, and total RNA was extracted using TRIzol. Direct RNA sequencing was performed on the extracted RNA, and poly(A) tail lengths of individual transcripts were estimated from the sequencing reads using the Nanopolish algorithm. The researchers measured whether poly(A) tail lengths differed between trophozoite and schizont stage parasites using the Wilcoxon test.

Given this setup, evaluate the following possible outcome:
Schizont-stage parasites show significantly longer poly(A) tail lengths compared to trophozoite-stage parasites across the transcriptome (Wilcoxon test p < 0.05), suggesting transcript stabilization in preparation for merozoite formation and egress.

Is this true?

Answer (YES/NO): NO